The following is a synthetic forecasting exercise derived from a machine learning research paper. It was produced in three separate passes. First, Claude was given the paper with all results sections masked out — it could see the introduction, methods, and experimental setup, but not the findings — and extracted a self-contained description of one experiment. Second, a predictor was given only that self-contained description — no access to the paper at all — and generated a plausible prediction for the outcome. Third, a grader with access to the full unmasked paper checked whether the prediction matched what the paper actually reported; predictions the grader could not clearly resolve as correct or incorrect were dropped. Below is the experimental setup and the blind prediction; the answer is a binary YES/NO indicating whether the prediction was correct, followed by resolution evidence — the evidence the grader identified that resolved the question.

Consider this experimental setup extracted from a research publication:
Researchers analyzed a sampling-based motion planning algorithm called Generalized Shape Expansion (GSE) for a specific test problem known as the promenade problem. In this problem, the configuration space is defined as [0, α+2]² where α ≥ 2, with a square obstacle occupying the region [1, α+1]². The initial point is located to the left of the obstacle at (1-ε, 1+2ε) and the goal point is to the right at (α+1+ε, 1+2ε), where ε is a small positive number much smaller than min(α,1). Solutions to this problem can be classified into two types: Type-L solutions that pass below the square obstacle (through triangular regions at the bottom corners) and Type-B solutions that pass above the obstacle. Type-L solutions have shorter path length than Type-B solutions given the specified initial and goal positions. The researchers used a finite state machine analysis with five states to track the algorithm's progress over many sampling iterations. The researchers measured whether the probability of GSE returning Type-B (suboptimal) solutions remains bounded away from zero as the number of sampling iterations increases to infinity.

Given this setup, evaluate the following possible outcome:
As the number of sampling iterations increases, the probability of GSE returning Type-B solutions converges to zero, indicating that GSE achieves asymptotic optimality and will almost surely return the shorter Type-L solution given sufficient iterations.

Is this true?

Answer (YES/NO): NO